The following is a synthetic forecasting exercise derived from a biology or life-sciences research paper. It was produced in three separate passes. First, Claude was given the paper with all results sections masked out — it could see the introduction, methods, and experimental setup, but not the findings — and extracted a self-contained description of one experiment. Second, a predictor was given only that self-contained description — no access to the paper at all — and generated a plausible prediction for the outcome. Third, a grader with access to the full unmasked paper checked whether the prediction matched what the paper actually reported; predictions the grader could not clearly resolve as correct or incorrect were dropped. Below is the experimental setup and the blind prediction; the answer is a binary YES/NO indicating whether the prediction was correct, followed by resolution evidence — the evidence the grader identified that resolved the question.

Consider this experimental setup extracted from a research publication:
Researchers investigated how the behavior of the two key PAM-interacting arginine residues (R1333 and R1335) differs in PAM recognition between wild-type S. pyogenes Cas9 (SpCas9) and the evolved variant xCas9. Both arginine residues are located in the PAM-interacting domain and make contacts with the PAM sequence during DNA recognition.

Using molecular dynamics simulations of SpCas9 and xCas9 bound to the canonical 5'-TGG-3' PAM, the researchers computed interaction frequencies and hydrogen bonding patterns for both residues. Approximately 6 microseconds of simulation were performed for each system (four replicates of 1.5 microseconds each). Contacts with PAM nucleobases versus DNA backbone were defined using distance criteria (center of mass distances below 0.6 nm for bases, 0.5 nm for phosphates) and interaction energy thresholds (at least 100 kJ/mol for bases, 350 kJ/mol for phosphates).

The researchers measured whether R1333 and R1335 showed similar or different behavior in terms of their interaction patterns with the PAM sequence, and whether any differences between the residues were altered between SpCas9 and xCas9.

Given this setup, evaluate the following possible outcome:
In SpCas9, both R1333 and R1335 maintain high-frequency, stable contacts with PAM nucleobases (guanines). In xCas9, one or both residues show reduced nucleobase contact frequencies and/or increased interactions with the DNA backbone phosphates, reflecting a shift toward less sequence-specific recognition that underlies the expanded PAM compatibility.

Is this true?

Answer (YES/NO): YES